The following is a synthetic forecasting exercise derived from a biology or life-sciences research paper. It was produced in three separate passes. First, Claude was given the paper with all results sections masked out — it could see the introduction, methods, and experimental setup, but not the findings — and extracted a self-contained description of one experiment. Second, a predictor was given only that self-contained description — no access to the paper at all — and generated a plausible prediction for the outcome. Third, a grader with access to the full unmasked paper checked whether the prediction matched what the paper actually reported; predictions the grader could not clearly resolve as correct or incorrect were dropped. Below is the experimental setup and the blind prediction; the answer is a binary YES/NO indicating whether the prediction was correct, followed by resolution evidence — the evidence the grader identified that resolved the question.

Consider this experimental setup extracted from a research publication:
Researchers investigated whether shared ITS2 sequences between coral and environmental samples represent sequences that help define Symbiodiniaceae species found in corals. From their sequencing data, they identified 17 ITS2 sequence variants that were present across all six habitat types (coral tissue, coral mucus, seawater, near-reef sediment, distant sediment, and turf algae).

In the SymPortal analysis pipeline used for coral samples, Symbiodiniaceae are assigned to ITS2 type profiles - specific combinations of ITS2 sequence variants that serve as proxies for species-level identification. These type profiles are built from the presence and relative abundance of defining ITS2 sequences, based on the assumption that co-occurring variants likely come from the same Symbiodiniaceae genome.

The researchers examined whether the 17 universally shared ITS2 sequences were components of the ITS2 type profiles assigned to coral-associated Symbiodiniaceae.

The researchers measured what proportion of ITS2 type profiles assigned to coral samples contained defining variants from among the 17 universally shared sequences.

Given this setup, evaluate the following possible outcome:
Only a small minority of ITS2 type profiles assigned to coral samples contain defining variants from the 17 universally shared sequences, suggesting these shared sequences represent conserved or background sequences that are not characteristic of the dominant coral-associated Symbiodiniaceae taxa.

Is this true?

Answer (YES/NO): NO